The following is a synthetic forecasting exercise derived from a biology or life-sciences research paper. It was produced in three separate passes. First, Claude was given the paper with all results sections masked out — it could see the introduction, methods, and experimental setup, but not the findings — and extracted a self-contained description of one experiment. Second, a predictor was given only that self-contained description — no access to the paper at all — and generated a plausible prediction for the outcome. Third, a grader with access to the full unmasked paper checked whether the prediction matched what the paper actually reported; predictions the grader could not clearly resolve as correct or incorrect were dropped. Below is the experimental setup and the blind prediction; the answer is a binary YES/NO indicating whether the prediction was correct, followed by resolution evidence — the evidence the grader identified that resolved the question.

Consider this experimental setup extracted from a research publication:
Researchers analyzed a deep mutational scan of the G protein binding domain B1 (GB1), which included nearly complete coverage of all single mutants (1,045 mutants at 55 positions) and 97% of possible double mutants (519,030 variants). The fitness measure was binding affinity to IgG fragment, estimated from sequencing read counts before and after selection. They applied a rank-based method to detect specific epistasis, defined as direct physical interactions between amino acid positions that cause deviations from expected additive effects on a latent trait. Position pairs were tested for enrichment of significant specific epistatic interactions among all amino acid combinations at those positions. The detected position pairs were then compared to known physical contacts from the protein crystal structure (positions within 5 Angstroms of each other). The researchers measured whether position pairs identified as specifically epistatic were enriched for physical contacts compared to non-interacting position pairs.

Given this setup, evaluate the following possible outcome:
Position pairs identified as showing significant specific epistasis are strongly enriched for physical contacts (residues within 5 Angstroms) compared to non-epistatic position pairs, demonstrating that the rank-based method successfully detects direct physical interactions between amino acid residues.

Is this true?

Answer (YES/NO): NO